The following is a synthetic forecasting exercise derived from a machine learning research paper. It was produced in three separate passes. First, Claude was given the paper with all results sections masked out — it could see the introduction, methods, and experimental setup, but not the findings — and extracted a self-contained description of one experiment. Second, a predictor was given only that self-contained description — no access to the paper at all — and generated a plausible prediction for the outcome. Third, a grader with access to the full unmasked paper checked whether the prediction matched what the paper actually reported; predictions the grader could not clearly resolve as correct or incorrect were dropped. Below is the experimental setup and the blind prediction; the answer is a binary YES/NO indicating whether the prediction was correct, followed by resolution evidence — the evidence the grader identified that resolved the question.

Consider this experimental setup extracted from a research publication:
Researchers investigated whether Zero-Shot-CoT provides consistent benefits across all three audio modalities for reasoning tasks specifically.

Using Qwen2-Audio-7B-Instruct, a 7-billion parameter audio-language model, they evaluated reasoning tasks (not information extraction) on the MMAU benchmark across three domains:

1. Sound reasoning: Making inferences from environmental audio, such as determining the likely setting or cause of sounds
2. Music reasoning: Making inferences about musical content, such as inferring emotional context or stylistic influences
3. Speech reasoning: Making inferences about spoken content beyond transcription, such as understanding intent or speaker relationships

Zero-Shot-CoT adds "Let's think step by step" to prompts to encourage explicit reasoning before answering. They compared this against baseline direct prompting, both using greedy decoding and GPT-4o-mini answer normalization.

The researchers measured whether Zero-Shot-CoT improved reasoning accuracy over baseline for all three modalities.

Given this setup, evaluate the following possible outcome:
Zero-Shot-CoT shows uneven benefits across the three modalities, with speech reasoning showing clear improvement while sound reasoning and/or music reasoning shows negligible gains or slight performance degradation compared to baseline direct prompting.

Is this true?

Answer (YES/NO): YES